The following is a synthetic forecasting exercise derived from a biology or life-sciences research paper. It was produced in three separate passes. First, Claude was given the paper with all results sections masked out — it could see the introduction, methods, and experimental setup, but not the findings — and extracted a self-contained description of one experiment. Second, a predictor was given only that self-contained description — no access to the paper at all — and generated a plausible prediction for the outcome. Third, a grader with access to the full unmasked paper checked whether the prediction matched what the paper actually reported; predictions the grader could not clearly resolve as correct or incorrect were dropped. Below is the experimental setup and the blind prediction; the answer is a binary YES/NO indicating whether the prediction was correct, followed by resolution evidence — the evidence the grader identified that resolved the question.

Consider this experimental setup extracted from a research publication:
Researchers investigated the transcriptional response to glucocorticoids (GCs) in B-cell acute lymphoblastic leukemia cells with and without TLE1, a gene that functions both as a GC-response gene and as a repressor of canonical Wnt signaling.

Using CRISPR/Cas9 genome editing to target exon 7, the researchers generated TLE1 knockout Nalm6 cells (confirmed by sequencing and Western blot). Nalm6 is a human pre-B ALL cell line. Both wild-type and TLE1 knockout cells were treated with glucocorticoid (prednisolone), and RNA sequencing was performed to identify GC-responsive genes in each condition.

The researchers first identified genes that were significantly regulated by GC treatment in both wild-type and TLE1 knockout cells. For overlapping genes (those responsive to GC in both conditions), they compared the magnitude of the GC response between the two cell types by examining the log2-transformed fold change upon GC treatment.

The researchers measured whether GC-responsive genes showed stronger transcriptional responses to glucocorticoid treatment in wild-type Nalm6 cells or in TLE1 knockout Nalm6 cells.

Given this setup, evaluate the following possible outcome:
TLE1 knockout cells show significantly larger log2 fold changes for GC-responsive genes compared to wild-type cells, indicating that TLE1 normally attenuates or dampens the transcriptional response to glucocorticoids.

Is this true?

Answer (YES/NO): NO